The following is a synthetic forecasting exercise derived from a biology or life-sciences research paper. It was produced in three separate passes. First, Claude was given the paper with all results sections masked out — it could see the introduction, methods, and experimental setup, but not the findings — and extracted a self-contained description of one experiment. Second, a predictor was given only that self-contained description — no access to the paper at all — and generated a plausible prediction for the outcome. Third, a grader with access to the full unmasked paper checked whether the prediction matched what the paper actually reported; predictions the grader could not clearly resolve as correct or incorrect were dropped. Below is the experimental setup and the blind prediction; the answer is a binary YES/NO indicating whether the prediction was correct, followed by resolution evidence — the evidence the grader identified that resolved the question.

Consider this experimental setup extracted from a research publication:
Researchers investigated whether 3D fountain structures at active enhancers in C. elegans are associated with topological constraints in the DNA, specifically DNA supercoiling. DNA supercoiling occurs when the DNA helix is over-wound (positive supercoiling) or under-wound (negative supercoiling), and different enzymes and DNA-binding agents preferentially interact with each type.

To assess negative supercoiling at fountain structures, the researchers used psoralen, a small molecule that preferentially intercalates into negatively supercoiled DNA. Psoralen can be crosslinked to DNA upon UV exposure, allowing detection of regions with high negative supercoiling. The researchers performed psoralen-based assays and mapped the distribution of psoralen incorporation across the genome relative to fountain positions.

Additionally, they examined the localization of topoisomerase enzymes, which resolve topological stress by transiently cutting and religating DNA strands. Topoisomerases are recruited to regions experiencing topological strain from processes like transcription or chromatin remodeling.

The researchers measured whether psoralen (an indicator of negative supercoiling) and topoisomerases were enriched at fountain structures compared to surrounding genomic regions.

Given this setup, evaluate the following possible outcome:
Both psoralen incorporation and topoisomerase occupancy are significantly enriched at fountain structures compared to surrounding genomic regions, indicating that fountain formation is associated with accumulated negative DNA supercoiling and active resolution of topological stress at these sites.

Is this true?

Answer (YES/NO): YES